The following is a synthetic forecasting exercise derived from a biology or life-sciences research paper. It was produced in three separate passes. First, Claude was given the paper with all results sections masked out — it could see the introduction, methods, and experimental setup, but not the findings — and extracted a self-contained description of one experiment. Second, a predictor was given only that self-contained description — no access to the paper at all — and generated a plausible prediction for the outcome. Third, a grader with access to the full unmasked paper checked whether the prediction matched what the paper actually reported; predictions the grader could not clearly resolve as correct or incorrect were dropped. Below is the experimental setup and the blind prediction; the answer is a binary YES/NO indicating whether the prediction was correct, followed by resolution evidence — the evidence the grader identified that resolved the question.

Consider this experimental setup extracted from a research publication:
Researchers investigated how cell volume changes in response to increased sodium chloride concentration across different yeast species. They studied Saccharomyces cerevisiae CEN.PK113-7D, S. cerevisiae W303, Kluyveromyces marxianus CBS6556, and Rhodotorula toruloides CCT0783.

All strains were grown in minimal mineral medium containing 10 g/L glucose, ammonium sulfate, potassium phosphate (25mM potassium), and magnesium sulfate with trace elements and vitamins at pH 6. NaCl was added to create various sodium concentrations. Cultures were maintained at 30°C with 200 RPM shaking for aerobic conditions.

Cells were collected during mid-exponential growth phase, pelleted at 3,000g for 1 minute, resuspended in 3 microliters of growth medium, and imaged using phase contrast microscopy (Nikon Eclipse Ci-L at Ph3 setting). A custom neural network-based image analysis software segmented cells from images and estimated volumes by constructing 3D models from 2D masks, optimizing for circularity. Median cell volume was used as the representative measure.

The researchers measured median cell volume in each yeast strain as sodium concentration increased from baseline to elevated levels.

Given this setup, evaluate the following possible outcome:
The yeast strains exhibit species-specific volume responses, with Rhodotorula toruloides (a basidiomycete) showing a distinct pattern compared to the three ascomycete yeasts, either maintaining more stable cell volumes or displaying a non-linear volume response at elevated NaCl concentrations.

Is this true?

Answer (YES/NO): NO